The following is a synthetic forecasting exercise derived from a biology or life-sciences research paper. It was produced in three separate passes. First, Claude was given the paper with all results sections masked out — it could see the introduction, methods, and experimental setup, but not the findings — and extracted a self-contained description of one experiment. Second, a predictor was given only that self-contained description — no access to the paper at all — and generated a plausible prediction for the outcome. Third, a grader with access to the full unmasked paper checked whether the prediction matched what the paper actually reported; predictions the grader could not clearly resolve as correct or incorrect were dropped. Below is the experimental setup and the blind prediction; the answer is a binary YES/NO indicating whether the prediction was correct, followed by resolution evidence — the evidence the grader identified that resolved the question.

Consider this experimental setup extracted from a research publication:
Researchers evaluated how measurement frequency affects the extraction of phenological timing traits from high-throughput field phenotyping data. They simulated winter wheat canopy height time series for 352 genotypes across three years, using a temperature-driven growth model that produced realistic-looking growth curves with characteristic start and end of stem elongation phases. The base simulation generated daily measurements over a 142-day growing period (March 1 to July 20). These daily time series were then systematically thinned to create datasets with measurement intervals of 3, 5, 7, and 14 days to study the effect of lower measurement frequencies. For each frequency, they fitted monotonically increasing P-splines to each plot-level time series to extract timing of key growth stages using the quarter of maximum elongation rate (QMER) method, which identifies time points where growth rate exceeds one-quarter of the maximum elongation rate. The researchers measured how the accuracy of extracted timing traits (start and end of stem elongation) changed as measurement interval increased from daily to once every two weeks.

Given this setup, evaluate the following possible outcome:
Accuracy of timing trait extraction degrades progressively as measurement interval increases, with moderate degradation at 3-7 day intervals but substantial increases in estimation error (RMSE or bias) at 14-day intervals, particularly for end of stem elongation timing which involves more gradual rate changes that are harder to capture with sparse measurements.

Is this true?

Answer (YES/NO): NO